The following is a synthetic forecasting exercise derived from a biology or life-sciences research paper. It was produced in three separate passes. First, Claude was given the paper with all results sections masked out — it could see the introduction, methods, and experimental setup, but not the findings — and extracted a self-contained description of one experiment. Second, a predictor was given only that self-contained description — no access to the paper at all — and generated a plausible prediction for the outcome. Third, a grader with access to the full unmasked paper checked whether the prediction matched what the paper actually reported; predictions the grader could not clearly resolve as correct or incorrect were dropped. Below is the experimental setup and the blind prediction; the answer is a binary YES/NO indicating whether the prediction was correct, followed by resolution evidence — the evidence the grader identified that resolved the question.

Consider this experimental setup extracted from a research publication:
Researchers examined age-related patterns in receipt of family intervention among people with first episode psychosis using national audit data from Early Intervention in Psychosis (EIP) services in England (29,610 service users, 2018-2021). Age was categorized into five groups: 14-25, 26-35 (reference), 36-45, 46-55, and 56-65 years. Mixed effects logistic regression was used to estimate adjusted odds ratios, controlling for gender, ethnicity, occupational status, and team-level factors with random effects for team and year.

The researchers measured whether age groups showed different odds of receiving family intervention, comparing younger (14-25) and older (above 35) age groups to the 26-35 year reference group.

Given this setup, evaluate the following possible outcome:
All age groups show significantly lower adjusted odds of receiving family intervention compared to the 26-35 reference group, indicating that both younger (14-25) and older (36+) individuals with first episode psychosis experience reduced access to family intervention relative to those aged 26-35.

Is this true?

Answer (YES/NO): NO